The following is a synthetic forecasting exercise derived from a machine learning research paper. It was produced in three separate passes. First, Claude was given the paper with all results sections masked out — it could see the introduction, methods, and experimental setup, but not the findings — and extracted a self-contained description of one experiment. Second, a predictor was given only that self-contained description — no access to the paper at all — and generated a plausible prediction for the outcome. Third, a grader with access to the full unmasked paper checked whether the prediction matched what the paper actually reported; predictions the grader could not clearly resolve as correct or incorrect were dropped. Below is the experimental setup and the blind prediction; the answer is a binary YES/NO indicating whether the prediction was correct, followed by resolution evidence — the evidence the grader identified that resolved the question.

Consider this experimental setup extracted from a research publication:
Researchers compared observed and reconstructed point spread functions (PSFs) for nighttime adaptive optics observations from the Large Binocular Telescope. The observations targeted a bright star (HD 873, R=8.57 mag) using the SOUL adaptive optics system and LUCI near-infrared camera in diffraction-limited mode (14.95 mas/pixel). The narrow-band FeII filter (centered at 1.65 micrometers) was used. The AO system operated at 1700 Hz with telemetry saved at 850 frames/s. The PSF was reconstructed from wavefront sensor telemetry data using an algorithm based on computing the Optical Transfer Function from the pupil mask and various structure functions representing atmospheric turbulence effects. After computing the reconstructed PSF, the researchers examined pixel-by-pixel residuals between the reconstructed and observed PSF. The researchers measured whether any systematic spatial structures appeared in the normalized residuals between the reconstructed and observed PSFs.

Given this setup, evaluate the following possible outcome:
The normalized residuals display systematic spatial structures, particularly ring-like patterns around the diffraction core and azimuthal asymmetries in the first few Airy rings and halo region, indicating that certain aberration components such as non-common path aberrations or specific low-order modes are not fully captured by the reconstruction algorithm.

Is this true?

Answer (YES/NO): NO